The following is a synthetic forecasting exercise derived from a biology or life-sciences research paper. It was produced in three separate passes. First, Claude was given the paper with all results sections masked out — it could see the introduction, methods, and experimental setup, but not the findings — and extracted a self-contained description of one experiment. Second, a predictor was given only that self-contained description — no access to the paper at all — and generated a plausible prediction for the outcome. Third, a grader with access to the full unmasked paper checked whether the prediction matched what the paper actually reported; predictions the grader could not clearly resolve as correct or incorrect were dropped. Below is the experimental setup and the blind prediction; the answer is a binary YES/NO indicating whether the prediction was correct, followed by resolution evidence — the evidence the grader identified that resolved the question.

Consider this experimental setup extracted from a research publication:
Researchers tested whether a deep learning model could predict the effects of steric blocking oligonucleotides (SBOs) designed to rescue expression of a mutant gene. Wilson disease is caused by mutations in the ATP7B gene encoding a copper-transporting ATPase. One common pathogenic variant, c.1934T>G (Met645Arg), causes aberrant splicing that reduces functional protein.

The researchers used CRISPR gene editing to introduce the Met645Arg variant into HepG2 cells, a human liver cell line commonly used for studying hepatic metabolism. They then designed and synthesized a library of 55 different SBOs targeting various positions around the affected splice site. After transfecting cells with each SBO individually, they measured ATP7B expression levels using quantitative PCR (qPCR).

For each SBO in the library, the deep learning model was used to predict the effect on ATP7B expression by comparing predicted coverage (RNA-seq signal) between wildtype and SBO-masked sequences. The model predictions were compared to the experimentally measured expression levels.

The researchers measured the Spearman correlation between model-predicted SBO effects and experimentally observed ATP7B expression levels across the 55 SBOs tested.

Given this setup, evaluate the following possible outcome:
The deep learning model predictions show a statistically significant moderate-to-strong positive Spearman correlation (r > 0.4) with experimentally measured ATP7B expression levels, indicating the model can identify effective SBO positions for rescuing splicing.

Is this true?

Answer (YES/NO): YES